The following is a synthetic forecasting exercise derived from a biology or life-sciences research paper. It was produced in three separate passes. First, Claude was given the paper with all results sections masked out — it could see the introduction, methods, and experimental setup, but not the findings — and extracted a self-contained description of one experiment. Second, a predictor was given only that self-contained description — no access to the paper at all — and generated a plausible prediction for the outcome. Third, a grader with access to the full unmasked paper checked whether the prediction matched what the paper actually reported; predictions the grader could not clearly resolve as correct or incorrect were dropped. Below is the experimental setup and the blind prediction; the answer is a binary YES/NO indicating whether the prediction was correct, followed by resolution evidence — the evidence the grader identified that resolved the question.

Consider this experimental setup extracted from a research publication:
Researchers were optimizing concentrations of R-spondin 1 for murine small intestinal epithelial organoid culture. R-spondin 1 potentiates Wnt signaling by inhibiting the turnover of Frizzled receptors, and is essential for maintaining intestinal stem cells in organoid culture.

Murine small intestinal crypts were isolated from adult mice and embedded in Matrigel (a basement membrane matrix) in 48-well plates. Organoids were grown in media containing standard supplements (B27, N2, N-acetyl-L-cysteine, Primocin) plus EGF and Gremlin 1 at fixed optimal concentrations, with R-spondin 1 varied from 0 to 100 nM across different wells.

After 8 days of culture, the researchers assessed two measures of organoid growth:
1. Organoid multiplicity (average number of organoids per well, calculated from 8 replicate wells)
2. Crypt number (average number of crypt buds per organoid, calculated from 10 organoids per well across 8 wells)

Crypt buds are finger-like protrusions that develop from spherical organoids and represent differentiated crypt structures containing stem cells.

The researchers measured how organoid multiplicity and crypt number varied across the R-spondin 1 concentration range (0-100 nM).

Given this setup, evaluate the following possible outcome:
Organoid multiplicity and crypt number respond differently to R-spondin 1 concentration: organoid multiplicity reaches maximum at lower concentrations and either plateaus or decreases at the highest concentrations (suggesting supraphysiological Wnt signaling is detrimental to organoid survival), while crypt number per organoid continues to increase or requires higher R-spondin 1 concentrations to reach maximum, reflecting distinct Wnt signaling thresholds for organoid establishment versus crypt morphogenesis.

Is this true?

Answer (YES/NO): YES